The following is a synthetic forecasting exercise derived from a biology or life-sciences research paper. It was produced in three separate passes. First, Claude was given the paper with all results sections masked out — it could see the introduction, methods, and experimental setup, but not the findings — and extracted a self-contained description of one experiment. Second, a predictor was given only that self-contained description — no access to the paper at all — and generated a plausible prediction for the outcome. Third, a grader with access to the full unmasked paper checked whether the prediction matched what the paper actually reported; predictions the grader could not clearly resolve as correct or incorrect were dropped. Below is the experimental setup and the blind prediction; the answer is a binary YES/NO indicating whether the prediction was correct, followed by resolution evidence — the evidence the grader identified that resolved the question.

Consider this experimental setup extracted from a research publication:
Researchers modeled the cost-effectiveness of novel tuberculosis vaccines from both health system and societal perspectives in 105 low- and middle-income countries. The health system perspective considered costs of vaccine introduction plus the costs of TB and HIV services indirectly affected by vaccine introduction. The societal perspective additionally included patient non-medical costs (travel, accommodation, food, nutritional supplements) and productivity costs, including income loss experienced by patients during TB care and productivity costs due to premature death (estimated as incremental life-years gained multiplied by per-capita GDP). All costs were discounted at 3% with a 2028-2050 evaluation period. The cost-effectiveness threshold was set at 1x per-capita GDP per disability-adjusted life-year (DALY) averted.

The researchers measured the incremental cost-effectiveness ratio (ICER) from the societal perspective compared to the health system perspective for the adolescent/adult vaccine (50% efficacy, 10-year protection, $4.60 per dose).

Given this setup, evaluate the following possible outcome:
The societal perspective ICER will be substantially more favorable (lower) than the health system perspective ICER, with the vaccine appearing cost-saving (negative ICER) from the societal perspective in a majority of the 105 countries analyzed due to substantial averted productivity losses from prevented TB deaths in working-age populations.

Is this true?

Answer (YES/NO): YES